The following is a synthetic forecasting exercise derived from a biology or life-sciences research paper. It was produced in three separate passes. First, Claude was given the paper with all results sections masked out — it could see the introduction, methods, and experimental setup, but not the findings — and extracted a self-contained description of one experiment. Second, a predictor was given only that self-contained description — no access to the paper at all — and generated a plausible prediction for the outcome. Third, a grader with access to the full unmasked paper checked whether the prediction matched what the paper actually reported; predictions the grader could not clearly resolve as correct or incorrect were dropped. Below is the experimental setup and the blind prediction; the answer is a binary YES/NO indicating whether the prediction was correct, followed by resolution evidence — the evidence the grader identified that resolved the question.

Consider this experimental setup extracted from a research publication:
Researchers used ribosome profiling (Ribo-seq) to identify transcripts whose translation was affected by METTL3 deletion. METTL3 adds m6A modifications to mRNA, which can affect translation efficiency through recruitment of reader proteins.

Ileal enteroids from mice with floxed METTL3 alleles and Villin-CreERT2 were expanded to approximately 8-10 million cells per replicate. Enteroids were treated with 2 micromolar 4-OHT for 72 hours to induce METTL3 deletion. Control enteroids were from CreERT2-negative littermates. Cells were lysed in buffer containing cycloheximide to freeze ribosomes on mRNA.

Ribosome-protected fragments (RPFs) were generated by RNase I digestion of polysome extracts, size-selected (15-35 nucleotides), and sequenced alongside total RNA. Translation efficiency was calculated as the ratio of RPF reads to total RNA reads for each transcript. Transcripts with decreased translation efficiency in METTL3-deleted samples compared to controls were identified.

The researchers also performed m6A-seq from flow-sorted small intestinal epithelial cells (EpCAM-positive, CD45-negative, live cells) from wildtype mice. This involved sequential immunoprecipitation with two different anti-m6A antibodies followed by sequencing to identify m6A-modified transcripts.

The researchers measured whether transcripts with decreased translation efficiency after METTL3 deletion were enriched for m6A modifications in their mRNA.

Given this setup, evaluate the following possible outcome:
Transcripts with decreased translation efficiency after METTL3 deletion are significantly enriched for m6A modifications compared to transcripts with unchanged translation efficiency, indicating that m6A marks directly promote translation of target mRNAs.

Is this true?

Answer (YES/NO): NO